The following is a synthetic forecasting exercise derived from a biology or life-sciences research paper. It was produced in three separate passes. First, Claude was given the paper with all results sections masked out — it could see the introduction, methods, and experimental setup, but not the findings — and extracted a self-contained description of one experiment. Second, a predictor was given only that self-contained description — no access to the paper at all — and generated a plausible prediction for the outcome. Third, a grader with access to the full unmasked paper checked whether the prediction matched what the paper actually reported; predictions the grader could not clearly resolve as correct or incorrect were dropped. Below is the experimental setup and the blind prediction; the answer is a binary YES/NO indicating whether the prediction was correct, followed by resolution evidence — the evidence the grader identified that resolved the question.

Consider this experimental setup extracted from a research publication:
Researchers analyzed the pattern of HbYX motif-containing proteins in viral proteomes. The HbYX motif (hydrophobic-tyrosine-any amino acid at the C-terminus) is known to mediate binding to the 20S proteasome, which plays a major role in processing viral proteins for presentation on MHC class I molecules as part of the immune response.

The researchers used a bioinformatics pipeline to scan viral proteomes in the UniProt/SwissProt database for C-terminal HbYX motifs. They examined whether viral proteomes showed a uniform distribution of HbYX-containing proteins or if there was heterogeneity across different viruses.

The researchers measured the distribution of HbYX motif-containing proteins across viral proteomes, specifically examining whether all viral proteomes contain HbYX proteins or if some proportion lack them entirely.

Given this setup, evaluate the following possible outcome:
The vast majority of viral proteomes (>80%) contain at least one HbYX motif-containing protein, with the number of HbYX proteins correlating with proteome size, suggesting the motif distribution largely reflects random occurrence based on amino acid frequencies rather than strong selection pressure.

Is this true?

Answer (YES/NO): NO